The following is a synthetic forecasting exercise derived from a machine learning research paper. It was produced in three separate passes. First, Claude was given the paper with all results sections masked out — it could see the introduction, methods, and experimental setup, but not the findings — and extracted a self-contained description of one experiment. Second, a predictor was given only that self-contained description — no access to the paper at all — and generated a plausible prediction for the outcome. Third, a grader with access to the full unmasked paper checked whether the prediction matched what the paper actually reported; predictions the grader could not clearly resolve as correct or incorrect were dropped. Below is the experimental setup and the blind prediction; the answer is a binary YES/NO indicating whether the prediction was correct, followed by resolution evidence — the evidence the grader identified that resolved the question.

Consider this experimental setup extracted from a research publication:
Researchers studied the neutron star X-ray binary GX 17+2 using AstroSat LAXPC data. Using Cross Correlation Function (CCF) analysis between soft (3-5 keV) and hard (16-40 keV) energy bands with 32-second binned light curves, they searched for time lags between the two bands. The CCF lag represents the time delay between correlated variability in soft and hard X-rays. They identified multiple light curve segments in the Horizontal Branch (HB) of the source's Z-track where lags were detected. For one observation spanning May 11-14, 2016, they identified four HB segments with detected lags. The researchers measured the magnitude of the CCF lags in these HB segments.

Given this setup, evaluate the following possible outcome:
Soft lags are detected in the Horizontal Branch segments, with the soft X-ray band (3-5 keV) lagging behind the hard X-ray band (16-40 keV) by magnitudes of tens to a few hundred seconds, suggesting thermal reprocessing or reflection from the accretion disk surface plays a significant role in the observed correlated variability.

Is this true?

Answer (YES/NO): NO